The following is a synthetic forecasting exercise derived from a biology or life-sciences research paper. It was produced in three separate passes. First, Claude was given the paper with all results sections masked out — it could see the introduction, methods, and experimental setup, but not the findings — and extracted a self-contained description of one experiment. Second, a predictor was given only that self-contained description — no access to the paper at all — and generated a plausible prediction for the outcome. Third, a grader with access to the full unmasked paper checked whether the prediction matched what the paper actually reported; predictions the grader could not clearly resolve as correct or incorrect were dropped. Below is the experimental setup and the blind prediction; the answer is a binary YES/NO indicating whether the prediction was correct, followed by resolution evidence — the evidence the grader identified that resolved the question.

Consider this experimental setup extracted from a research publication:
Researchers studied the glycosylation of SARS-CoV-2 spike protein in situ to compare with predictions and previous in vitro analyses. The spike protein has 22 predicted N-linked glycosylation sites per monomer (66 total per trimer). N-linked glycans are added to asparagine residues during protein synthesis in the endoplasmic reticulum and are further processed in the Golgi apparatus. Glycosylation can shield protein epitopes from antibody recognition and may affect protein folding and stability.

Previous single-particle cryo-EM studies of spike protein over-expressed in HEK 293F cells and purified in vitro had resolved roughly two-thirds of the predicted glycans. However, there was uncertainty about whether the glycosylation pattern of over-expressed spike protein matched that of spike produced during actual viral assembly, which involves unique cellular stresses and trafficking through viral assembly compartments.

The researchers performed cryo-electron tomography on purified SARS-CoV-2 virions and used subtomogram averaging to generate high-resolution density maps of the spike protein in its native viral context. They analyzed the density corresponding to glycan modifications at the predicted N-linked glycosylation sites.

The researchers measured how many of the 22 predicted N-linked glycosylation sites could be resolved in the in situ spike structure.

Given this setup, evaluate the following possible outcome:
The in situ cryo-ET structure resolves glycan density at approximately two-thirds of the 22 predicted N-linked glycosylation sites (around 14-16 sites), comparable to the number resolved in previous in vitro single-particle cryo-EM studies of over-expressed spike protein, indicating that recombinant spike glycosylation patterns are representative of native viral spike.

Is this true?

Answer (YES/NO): NO